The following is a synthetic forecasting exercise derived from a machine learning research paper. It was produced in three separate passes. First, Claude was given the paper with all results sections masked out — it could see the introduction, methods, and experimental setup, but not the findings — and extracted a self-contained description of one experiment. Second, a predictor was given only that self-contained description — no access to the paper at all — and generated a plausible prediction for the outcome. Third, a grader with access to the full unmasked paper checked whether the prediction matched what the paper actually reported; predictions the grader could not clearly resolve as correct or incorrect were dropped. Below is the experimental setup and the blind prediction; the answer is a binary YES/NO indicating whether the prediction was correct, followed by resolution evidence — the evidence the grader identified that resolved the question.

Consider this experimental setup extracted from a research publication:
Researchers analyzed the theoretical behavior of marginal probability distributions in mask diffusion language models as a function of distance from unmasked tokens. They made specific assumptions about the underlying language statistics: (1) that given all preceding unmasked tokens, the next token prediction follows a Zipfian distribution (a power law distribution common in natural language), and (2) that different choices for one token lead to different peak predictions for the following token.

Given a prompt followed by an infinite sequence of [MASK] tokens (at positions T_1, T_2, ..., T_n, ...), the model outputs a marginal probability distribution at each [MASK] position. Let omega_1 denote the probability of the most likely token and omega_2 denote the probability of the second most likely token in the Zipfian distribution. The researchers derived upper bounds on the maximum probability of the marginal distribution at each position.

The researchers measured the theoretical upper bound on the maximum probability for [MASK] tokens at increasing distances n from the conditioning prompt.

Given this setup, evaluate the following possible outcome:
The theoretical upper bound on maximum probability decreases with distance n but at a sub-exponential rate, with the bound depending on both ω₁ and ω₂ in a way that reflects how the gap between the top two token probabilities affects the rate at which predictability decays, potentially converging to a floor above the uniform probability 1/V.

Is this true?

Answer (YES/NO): NO